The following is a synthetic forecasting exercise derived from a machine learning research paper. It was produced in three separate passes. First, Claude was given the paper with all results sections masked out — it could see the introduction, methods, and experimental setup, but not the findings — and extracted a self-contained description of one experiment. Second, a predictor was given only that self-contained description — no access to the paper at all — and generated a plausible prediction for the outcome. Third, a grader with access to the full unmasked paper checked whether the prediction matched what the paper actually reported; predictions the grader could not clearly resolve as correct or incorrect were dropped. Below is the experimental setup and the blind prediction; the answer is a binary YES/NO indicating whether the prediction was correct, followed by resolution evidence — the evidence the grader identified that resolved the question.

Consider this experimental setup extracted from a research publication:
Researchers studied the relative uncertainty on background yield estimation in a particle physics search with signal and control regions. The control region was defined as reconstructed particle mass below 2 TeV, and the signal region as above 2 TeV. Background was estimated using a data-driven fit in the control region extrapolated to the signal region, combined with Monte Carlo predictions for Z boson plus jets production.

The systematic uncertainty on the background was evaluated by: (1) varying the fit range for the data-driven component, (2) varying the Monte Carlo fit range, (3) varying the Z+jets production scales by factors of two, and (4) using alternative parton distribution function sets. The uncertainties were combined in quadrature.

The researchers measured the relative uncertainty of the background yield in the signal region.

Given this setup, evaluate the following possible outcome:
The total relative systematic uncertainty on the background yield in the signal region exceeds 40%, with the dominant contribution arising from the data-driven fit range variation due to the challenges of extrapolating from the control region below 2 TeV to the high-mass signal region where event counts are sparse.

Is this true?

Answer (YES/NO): NO